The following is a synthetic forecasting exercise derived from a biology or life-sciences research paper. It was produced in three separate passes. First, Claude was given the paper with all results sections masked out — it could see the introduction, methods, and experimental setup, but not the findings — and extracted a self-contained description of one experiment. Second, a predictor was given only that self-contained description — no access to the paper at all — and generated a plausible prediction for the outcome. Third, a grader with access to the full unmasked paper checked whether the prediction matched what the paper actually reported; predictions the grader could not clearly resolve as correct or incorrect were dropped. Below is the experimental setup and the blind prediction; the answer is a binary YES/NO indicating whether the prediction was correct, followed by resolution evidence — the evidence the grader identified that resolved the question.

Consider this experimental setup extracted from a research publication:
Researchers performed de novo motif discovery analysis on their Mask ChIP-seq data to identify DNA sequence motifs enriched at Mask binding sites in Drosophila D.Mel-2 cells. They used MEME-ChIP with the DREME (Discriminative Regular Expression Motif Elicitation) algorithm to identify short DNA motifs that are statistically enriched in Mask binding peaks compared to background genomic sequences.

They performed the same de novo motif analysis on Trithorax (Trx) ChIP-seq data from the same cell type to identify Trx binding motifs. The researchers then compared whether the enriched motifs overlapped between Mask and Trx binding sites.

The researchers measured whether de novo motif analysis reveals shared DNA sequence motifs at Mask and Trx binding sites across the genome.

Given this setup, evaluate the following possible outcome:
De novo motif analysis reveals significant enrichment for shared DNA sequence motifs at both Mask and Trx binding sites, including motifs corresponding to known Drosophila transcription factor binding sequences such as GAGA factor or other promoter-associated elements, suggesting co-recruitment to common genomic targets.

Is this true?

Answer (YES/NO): YES